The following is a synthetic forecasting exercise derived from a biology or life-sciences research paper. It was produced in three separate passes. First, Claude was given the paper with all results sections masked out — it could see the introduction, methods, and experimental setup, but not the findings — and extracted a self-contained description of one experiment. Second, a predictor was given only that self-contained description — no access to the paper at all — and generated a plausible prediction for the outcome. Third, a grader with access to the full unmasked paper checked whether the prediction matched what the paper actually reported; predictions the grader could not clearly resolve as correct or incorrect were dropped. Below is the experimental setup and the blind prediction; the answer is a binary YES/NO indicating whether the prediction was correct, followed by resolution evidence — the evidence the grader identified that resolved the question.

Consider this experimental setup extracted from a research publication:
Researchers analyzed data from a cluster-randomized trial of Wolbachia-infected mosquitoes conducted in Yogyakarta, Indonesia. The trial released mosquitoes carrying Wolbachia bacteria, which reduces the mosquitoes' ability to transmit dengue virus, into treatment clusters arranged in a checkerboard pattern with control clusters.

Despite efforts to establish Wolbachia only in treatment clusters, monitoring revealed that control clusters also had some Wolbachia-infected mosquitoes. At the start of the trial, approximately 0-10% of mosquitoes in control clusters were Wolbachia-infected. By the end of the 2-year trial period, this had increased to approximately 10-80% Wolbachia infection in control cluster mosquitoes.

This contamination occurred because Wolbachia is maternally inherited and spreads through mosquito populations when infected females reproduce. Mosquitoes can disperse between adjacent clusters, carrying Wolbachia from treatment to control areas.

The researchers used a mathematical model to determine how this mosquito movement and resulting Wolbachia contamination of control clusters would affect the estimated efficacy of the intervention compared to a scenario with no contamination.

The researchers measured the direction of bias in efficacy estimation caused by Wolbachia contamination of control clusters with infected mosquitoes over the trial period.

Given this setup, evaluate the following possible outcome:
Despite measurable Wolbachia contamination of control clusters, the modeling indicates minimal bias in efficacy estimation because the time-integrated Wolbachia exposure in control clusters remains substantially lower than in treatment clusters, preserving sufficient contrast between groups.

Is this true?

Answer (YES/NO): NO